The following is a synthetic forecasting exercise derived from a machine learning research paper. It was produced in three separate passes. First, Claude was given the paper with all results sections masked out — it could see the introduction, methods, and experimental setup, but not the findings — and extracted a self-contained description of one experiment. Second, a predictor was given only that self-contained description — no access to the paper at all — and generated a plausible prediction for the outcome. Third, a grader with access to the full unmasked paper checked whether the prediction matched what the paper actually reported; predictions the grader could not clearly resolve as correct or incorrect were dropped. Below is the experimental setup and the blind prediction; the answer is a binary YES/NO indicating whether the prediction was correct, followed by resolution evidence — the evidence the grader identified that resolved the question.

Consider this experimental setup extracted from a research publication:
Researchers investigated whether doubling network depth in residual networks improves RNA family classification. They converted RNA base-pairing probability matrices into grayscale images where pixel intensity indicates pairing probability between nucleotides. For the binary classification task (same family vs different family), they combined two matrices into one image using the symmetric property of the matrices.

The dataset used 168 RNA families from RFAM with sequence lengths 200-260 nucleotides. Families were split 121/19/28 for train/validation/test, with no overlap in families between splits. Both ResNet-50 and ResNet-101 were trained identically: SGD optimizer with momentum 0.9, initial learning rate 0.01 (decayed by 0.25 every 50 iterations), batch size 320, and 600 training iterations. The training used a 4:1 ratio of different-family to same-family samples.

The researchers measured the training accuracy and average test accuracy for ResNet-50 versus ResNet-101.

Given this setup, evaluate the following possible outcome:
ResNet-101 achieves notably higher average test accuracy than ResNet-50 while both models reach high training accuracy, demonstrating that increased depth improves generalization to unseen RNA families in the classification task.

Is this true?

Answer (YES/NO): NO